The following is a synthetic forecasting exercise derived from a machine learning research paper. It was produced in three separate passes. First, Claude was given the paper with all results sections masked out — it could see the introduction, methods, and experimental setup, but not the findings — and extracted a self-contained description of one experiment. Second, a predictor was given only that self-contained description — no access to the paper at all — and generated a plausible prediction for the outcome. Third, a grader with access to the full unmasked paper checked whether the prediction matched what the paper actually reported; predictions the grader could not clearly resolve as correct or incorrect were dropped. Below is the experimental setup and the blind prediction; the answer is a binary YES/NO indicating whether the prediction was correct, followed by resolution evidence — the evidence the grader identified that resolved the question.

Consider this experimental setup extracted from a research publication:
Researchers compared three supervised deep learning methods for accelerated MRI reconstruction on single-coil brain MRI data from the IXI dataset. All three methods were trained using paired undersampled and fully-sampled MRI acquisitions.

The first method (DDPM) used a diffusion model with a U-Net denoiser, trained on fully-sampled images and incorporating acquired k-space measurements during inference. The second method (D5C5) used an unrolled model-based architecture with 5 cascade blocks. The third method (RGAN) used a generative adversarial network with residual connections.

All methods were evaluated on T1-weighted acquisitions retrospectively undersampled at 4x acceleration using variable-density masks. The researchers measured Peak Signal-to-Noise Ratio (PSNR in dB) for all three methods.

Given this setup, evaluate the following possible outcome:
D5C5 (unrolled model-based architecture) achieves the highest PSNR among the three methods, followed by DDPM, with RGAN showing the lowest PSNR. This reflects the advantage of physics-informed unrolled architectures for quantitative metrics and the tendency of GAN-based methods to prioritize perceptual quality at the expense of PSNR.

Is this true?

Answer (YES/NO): NO